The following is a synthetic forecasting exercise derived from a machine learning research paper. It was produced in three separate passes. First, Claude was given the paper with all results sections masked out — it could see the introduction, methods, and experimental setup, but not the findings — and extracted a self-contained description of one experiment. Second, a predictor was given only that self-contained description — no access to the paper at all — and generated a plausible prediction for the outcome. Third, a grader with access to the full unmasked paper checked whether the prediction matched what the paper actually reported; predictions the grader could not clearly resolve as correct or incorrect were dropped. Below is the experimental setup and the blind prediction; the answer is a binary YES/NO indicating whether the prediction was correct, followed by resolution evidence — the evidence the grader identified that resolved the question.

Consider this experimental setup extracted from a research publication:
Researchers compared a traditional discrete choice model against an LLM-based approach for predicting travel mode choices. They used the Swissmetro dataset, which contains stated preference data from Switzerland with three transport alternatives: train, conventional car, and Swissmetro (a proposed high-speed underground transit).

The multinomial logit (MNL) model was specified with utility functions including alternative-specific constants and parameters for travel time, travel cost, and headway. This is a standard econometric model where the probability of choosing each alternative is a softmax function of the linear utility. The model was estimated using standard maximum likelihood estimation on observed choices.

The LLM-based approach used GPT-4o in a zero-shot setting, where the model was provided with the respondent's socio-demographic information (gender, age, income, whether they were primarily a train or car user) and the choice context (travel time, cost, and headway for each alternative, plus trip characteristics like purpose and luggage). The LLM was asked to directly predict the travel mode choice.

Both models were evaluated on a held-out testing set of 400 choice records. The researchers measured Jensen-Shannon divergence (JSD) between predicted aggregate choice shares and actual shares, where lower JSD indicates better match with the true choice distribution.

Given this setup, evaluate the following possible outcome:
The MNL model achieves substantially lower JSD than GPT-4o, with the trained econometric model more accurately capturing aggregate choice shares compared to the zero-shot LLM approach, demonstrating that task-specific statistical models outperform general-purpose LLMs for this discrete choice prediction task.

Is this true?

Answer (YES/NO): NO